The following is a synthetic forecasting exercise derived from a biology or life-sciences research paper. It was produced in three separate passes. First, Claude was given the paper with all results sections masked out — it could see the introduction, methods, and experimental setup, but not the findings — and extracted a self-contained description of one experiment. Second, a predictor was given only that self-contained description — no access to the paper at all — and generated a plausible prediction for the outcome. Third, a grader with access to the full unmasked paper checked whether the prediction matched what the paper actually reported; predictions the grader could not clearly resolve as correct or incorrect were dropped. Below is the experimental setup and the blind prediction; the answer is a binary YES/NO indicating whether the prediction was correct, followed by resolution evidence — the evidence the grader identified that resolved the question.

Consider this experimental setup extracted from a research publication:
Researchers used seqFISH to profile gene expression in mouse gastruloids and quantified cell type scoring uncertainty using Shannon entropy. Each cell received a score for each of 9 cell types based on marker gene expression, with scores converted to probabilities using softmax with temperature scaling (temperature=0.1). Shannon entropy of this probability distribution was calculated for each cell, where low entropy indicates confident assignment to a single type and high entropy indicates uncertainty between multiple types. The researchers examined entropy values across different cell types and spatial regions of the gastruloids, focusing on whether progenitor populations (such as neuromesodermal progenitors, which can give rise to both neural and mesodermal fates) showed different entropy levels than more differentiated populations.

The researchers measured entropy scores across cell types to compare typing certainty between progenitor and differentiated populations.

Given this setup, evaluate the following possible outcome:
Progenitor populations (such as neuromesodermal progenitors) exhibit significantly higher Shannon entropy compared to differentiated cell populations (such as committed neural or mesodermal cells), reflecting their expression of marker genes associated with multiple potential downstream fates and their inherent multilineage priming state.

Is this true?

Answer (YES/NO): NO